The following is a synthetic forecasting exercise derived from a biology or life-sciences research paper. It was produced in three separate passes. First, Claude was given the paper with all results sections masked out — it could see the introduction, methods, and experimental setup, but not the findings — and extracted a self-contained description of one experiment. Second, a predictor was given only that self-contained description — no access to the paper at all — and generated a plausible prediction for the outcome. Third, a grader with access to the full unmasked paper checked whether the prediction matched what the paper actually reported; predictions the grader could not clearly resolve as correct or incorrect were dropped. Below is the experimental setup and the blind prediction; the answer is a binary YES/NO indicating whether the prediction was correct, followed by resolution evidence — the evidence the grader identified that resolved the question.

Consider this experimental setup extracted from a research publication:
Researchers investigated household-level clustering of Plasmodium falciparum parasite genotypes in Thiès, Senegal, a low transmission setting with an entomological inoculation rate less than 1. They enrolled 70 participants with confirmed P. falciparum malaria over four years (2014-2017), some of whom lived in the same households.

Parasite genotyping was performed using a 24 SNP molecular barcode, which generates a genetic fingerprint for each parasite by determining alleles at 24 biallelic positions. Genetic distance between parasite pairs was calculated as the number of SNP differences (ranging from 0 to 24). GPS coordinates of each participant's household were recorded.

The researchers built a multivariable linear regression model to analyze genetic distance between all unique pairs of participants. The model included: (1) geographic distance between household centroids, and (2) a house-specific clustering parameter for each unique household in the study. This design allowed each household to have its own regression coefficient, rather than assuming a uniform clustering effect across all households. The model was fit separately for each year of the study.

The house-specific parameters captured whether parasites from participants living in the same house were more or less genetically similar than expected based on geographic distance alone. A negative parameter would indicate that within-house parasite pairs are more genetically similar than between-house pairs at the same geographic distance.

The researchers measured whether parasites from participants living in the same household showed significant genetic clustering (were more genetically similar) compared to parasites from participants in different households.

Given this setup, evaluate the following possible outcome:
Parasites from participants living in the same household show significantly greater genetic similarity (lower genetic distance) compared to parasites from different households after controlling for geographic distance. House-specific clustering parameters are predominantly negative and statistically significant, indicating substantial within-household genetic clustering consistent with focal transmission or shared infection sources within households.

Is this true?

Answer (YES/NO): NO